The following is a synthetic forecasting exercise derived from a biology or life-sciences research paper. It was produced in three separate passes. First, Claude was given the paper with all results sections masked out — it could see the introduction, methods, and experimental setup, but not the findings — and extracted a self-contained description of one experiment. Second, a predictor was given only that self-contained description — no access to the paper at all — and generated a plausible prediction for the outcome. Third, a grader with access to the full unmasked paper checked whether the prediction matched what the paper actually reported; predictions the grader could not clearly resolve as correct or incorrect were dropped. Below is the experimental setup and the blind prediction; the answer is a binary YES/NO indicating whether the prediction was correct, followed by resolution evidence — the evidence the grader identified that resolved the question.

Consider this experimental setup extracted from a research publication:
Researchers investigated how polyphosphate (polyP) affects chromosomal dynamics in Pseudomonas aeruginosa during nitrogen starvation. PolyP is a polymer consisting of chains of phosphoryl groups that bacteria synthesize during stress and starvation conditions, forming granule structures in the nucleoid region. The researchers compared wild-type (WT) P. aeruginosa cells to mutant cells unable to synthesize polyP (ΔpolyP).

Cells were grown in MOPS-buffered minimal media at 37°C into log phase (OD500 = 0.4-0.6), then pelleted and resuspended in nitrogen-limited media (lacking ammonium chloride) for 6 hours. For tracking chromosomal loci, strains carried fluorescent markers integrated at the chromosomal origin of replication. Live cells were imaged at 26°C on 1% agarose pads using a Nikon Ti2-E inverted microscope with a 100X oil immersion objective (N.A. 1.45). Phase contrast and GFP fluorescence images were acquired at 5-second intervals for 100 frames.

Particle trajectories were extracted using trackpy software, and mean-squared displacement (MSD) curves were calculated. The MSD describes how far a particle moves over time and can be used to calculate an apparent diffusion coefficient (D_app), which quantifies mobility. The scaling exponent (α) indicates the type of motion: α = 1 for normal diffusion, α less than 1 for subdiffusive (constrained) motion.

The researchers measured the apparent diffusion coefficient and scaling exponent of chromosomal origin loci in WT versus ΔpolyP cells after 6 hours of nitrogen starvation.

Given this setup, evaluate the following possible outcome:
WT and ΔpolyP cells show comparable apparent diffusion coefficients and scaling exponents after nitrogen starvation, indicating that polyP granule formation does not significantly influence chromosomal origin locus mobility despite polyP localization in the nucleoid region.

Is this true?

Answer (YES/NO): NO